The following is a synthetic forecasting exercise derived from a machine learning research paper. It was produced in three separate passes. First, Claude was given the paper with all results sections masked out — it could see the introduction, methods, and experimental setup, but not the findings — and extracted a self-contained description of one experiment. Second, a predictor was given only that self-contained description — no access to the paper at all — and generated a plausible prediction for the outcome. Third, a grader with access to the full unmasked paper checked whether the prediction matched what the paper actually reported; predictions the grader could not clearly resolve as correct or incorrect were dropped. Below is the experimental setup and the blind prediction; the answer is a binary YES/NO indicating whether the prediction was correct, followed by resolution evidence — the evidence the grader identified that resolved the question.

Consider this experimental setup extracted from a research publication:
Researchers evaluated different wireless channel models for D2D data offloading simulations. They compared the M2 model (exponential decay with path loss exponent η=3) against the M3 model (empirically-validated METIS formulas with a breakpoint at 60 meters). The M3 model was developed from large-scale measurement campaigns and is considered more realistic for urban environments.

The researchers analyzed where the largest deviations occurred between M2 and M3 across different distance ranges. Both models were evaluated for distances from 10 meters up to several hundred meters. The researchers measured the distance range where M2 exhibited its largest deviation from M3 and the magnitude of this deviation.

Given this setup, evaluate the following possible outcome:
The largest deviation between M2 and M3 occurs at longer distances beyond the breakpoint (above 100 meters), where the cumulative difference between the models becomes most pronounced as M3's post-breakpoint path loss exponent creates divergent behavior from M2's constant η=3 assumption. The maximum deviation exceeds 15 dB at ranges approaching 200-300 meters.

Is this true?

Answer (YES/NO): NO